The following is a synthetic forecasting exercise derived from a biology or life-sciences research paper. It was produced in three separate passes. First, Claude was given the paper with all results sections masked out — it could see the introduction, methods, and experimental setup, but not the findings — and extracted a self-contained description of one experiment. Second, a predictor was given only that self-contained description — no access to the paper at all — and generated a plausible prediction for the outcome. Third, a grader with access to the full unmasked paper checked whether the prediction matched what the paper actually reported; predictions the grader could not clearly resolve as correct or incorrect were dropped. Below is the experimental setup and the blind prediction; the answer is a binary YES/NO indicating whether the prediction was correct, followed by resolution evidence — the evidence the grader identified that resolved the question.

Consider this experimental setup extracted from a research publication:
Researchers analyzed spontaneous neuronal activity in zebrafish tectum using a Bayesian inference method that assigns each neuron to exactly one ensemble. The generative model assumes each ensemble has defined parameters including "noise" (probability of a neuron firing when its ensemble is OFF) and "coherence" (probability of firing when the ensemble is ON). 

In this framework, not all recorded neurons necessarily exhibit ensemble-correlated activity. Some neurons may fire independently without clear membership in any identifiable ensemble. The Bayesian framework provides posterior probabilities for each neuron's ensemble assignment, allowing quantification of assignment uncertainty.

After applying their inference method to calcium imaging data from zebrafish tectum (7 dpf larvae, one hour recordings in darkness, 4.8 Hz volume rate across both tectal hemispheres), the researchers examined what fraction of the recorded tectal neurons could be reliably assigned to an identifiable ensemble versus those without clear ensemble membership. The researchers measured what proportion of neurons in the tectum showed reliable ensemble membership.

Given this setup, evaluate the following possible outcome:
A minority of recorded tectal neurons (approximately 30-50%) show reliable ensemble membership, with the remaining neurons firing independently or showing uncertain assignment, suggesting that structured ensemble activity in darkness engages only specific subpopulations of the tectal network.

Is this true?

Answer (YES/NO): NO